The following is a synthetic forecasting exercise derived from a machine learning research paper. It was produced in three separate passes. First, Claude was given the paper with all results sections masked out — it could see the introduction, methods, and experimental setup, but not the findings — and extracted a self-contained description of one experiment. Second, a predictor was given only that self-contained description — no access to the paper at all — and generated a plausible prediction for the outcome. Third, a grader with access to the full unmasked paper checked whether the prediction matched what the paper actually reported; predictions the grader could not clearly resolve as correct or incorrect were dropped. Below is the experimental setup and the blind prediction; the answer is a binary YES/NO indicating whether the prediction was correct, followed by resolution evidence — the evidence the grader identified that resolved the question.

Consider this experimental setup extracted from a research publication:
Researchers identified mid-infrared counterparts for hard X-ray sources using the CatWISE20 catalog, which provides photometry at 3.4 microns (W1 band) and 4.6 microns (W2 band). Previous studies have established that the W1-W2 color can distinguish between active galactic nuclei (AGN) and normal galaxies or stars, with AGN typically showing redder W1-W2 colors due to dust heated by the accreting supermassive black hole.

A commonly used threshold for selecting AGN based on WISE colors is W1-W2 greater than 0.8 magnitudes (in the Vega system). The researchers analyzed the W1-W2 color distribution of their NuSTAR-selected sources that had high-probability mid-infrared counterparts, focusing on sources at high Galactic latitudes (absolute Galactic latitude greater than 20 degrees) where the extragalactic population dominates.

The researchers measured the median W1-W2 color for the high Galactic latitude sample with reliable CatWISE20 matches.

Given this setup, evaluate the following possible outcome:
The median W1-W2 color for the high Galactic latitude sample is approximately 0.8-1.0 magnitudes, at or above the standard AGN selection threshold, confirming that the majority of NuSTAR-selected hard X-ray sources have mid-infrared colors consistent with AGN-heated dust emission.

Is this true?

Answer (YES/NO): YES